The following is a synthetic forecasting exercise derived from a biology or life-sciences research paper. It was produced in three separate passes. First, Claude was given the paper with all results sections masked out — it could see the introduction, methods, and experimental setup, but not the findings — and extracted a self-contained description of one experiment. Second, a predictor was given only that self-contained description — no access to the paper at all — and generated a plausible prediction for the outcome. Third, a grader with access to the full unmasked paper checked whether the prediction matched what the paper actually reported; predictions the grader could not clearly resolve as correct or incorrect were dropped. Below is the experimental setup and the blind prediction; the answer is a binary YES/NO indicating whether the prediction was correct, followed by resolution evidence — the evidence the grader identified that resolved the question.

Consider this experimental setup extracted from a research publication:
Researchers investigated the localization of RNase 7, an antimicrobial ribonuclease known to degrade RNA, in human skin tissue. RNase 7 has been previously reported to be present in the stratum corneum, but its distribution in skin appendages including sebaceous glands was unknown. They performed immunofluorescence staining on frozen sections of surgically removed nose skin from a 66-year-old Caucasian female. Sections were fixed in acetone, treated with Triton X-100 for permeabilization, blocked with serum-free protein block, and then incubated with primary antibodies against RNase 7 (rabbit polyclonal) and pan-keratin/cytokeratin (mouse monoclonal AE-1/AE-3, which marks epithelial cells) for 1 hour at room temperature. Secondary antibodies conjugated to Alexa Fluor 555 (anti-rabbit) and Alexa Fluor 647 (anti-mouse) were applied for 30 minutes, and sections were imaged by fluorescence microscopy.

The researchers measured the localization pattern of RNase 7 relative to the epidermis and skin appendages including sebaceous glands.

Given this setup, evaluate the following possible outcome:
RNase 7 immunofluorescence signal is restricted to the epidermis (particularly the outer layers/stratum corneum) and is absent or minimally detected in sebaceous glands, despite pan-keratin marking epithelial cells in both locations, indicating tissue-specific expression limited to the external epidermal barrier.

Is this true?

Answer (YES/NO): NO